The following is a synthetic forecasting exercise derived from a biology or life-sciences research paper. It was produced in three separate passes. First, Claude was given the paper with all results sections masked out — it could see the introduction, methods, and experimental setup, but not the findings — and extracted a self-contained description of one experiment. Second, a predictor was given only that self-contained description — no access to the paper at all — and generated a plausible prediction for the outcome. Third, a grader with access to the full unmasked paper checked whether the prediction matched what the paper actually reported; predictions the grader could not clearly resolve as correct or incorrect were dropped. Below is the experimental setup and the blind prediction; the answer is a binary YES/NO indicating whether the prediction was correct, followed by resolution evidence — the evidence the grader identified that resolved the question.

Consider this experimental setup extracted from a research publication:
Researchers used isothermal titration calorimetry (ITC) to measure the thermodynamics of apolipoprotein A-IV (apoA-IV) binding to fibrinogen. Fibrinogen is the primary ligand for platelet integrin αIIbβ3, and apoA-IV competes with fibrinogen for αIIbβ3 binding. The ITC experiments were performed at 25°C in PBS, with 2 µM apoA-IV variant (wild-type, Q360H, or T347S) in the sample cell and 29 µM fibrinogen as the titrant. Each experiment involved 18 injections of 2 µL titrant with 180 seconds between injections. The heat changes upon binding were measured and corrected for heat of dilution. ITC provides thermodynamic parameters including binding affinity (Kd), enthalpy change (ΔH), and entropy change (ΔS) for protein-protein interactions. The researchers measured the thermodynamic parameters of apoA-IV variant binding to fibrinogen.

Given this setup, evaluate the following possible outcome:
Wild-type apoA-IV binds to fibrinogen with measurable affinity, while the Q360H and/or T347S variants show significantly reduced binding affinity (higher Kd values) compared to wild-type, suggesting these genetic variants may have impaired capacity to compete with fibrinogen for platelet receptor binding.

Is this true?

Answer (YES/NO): NO